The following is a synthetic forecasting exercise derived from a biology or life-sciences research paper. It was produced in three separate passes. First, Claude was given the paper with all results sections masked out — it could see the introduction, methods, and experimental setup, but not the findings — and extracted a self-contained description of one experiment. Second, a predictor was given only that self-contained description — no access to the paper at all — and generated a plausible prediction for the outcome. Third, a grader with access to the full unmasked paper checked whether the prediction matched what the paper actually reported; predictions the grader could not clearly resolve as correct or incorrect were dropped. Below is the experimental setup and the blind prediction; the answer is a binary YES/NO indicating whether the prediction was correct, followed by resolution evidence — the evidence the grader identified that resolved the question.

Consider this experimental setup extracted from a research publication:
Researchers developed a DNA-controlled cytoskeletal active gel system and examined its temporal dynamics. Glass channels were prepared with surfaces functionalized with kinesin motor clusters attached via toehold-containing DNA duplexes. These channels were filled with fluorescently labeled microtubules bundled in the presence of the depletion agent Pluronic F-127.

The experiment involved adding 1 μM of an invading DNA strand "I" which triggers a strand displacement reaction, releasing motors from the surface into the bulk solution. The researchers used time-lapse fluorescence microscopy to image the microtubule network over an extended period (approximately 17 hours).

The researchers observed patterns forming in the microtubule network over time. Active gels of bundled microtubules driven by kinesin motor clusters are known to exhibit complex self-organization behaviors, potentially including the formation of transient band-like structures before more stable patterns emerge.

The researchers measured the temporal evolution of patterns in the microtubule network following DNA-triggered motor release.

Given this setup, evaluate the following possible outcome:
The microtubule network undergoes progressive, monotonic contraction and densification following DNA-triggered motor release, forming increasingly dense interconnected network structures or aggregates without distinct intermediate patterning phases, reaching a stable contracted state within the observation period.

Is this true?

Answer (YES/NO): NO